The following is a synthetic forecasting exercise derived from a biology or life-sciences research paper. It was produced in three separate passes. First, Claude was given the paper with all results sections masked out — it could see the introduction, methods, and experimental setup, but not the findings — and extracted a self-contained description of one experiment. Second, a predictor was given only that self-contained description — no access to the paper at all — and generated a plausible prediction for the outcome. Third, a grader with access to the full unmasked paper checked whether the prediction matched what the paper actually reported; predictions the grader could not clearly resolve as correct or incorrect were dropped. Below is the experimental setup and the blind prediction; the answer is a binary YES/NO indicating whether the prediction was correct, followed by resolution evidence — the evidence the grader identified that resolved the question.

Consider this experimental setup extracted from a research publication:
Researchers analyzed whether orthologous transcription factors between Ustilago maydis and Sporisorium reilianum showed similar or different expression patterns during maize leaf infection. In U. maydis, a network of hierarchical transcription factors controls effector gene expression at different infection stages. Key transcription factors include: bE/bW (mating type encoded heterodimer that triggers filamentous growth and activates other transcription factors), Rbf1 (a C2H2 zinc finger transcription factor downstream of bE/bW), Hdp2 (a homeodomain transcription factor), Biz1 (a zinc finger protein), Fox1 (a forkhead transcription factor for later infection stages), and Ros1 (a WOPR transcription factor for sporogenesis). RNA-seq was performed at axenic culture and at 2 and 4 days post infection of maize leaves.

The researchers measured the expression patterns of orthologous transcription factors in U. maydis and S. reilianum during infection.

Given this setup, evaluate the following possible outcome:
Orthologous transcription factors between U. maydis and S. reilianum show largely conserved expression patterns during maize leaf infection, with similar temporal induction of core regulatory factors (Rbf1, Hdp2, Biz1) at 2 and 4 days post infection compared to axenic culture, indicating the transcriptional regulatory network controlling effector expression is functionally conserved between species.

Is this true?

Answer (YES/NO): NO